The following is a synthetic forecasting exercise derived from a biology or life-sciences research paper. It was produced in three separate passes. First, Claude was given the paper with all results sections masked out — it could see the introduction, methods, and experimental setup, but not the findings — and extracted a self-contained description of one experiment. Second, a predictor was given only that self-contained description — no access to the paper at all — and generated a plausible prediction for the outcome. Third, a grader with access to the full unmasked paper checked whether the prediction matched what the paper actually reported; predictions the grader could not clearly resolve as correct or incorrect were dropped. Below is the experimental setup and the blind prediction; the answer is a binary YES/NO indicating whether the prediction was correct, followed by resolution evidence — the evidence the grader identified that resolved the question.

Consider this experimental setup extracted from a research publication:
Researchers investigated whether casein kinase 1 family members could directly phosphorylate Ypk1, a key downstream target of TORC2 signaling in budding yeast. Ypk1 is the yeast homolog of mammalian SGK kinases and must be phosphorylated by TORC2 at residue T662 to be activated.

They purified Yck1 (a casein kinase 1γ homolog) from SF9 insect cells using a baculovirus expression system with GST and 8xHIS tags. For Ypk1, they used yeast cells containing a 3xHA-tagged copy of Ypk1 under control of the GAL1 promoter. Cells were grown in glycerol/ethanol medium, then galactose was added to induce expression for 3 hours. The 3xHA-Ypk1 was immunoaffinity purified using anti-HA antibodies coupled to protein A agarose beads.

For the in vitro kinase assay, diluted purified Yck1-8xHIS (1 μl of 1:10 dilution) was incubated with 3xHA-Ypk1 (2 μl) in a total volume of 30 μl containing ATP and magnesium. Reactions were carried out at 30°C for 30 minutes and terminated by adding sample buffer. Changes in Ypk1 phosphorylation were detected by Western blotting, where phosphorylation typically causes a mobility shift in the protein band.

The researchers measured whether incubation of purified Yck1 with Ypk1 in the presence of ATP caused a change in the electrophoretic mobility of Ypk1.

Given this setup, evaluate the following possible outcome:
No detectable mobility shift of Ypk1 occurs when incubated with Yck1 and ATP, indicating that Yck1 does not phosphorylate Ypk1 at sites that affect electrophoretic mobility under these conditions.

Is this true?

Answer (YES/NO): NO